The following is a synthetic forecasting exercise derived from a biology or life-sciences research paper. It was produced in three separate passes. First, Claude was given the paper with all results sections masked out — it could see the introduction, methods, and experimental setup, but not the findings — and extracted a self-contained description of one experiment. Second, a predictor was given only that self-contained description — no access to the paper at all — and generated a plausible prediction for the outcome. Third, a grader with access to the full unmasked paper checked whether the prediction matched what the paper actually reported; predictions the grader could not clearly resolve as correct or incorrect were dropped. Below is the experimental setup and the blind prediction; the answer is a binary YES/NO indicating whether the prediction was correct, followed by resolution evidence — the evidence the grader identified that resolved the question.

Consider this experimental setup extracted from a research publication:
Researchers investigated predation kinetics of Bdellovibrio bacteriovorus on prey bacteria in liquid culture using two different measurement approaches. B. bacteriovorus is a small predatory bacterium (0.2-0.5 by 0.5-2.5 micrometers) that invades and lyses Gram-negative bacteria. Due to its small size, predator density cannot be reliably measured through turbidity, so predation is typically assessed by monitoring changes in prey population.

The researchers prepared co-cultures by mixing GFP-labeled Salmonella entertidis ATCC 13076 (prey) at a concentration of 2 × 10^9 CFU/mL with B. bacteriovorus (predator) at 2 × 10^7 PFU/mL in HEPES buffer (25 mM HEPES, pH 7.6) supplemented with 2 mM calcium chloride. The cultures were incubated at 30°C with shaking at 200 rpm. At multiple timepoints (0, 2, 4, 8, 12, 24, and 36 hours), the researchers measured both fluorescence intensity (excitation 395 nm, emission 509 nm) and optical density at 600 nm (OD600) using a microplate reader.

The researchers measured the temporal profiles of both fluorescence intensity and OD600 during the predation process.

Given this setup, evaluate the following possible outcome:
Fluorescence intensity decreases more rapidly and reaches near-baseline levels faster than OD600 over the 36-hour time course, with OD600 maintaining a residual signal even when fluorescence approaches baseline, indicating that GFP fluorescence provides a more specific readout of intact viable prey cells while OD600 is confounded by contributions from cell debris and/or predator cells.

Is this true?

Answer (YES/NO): YES